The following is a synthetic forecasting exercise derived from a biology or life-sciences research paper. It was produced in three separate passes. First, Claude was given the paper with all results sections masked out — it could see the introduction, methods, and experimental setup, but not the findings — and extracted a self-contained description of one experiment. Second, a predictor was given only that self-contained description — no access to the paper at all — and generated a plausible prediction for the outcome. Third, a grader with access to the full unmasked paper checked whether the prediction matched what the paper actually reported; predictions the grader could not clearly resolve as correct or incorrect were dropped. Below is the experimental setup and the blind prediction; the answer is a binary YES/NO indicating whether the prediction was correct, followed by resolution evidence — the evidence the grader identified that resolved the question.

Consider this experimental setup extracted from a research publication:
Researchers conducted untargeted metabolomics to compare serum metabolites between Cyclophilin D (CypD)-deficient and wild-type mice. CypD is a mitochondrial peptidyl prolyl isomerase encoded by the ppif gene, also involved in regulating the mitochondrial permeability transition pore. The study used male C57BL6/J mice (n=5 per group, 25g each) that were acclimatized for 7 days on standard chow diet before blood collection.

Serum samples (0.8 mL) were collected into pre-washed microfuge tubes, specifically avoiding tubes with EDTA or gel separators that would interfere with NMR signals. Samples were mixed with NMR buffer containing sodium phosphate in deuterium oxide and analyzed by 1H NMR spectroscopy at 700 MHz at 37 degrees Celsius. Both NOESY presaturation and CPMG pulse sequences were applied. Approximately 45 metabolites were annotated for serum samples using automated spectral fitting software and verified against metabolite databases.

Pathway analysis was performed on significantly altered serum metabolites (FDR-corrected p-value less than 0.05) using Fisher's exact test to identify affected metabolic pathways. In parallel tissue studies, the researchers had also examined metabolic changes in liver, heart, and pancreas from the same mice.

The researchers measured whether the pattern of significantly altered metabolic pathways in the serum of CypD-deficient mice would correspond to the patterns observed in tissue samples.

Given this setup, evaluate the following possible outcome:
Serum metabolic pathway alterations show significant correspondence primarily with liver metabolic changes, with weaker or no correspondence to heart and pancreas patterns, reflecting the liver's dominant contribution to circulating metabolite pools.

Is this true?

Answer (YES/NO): NO